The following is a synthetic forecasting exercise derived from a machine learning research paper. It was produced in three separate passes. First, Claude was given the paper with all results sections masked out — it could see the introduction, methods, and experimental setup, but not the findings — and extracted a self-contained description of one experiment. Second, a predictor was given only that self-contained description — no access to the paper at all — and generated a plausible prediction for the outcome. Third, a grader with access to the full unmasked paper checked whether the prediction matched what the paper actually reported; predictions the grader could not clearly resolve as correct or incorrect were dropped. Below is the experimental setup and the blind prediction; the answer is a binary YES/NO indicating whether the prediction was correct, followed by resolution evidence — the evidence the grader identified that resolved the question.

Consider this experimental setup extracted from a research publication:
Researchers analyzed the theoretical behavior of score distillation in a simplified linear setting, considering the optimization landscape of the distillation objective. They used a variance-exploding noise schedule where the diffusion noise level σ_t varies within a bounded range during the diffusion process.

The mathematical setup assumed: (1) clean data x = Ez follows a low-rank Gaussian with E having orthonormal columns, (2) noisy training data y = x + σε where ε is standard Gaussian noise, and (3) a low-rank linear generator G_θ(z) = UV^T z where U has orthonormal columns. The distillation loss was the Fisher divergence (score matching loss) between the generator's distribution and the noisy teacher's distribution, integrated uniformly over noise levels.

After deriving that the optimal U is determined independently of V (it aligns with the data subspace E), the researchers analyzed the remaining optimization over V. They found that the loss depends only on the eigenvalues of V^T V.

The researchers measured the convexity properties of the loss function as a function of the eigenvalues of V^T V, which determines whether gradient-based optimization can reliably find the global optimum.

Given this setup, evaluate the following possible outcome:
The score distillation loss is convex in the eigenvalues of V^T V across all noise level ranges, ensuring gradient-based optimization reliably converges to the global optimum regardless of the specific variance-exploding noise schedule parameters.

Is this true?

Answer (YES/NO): NO